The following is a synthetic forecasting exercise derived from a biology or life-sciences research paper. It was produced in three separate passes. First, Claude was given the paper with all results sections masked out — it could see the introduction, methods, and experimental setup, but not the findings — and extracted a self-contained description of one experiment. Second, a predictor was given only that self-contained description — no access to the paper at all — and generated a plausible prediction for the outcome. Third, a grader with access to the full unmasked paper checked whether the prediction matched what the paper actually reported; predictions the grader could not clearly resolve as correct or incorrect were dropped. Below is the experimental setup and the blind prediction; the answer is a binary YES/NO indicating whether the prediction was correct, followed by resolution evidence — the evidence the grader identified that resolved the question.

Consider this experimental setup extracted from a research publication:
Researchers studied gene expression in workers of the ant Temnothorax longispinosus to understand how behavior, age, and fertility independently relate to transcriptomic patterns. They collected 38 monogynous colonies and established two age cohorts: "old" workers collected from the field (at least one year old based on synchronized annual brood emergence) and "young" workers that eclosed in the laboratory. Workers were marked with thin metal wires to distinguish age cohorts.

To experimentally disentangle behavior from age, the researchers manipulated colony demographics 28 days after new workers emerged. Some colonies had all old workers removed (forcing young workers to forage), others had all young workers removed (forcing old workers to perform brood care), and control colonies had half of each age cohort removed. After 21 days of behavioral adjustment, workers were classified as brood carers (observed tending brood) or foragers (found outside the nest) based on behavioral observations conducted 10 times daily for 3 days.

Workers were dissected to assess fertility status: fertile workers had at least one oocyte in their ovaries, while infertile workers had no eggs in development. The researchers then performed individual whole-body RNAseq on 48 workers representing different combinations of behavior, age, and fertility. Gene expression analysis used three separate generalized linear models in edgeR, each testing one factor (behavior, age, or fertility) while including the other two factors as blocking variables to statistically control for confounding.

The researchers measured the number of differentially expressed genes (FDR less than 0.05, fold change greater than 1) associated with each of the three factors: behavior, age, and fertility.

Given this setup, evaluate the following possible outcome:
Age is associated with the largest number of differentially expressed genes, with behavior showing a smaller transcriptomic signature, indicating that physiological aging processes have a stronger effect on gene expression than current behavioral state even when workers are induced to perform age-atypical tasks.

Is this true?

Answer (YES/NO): NO